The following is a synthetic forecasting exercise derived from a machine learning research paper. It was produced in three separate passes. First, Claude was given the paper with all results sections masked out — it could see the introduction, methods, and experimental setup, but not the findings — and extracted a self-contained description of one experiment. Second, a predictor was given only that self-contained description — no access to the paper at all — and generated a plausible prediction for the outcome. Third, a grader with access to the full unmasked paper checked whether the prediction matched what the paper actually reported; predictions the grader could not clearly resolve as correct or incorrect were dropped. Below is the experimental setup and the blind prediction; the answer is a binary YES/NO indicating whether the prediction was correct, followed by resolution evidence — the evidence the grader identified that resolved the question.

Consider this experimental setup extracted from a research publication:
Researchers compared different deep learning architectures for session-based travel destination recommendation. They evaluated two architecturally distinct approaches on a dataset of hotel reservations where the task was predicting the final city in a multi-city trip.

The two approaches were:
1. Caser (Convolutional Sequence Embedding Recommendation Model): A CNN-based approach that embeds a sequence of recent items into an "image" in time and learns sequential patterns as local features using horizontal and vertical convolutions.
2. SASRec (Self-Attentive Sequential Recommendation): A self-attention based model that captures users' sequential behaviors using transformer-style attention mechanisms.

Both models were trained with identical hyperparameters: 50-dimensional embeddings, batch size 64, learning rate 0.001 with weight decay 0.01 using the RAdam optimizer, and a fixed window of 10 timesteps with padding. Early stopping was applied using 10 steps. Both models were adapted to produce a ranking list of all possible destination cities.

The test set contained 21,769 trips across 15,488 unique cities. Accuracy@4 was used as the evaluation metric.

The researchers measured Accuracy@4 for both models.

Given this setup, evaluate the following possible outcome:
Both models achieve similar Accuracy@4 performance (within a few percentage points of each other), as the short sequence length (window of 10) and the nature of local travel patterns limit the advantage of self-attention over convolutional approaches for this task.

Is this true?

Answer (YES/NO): YES